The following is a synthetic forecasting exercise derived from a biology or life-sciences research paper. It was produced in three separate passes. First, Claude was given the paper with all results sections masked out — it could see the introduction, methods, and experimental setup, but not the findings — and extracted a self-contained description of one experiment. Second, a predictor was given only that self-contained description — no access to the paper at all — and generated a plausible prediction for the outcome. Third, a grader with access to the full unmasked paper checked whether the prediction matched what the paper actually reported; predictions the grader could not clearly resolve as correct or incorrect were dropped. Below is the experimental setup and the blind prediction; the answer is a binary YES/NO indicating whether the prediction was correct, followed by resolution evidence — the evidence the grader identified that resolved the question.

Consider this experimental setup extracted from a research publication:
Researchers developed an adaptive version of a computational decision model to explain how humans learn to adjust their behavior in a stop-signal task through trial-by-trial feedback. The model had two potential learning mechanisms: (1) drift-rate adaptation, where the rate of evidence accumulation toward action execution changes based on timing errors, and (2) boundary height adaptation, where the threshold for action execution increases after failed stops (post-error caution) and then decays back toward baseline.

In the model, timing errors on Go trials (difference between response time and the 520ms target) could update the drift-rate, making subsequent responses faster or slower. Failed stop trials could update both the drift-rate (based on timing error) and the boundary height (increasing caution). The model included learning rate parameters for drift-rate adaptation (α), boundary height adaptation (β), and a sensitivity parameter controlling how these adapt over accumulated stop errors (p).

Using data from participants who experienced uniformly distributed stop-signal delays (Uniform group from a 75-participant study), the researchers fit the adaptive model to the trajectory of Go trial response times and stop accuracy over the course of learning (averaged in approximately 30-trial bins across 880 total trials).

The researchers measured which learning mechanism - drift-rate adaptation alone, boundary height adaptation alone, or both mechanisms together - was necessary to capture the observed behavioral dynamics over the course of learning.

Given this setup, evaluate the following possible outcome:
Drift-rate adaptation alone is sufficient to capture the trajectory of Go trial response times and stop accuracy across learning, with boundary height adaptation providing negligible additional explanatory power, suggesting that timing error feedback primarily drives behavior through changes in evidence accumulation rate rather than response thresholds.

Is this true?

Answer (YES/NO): NO